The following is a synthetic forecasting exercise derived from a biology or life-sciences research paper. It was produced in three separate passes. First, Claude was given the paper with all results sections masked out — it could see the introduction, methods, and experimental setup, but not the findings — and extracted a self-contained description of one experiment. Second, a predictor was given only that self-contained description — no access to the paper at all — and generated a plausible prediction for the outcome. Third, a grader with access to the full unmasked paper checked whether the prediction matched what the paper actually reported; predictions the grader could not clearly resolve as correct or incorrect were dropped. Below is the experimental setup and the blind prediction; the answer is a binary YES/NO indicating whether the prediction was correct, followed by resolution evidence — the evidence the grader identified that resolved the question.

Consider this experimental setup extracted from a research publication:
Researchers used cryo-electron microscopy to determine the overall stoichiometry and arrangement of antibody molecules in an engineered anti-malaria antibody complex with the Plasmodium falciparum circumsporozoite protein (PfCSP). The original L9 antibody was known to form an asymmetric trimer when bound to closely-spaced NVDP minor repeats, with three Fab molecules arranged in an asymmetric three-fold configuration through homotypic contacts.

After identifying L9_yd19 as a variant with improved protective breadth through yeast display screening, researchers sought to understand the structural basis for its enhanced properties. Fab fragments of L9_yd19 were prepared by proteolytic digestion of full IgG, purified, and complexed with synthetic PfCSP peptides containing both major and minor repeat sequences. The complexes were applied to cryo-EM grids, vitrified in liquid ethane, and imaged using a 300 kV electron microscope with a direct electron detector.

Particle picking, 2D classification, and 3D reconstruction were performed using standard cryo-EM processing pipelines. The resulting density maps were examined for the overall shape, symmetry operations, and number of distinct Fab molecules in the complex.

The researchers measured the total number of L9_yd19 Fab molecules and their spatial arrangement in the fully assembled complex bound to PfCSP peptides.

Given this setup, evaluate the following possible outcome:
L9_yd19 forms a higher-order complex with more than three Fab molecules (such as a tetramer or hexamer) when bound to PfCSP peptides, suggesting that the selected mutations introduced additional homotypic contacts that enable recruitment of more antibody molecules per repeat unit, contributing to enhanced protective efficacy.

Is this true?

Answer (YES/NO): YES